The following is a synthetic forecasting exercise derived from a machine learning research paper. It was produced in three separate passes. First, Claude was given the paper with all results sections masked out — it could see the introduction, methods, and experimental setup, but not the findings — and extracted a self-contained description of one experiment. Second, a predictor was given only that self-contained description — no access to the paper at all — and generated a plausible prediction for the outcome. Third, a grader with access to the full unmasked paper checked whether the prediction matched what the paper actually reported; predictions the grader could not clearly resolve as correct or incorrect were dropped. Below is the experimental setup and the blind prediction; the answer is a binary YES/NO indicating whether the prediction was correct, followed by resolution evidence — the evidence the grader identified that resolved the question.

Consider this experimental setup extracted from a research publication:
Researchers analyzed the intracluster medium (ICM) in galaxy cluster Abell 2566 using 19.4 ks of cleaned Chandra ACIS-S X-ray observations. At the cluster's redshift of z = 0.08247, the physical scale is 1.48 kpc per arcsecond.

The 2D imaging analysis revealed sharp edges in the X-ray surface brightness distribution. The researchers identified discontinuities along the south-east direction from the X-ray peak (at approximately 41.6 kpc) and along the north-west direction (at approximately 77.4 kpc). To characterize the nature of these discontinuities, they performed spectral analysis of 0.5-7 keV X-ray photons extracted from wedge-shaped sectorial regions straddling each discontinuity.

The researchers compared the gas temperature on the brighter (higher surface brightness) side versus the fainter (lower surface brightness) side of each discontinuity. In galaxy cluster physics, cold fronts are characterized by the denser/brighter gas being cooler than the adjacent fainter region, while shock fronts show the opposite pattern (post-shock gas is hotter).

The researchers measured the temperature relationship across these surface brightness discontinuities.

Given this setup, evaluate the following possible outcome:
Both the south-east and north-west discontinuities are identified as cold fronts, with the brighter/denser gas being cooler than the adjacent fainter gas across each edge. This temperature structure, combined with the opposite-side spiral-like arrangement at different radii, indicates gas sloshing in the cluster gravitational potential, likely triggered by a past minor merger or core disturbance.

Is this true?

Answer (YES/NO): YES